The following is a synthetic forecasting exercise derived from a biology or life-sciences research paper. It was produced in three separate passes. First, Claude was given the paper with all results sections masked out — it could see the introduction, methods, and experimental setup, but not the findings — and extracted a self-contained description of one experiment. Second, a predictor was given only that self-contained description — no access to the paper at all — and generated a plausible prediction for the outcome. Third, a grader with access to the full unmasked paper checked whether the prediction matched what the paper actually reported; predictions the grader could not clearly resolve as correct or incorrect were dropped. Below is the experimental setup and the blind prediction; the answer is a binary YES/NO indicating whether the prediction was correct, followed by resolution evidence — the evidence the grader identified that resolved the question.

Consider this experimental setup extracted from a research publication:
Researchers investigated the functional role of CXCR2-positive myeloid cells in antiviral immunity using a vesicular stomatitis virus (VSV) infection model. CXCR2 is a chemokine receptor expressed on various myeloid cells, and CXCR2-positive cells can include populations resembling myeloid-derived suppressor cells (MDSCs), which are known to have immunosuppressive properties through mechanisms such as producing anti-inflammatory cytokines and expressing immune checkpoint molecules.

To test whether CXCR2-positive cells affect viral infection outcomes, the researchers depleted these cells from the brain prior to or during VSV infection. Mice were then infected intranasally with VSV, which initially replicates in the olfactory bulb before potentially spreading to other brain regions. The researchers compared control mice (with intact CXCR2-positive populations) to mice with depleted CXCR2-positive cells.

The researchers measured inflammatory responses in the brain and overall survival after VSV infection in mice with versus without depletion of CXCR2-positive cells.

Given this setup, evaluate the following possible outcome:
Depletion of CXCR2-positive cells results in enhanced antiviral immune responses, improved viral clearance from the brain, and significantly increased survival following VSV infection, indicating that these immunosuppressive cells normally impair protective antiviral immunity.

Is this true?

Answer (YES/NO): YES